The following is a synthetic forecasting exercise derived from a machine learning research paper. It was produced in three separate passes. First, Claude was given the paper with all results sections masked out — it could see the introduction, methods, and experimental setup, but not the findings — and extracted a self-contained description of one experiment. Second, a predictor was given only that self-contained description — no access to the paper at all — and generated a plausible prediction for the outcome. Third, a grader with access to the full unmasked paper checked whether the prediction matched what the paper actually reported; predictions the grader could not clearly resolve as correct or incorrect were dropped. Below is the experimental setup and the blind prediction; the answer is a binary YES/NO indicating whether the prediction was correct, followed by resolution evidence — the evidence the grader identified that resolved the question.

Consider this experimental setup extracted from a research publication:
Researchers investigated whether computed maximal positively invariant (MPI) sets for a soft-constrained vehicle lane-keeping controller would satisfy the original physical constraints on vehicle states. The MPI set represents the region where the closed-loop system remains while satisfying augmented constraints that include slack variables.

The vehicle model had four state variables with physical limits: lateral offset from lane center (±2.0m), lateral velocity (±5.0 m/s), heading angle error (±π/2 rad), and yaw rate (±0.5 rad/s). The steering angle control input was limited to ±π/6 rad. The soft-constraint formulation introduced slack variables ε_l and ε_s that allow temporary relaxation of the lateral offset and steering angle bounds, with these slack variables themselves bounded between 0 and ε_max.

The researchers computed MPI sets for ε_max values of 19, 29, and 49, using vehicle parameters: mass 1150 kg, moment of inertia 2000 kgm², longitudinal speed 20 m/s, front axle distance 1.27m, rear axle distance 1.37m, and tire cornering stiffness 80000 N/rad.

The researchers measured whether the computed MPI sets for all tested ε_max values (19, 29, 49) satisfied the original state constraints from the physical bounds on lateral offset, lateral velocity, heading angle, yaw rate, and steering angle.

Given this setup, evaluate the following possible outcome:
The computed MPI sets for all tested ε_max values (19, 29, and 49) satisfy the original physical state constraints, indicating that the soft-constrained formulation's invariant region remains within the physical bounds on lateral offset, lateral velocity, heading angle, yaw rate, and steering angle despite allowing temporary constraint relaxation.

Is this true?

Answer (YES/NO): YES